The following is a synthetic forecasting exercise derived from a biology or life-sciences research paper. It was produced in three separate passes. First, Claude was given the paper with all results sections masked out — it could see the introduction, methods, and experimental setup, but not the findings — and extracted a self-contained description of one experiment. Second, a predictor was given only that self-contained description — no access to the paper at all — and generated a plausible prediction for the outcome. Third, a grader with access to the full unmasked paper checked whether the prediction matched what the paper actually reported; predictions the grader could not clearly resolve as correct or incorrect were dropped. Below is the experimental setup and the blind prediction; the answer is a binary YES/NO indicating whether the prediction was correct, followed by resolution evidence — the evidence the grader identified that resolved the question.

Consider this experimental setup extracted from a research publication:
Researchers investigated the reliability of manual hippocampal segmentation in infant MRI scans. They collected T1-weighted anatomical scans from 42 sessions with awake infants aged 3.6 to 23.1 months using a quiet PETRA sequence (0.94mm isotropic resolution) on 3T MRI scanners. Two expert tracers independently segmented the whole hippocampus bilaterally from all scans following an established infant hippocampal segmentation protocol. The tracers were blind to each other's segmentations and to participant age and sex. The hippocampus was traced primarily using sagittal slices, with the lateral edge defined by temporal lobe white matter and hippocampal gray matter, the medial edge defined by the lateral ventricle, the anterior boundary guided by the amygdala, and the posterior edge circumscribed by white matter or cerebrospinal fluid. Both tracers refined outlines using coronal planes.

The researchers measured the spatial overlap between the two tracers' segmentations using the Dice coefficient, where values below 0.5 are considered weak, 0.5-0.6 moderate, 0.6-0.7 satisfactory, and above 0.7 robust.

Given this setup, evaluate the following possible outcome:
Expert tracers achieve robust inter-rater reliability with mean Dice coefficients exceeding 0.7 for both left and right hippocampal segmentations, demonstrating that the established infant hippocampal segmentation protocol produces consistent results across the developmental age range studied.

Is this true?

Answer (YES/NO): NO